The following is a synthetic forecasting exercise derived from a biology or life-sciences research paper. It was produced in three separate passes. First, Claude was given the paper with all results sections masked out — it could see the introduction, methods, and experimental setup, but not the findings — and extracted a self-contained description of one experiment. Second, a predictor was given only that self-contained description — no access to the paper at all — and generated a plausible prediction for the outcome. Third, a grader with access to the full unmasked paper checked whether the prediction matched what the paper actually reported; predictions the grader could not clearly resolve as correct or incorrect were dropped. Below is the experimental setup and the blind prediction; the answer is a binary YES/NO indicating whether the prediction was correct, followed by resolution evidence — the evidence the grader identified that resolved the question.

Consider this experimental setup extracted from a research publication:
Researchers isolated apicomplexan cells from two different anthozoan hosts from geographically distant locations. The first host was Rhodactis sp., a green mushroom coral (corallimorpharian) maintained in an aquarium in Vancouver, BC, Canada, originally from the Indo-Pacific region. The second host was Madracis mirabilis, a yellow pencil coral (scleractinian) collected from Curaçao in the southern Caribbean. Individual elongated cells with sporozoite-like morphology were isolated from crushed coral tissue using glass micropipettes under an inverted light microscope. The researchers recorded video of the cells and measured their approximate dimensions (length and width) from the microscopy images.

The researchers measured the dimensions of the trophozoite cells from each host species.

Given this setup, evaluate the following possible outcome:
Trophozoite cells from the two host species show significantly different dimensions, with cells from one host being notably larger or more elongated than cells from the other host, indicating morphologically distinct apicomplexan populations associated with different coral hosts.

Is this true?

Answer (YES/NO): YES